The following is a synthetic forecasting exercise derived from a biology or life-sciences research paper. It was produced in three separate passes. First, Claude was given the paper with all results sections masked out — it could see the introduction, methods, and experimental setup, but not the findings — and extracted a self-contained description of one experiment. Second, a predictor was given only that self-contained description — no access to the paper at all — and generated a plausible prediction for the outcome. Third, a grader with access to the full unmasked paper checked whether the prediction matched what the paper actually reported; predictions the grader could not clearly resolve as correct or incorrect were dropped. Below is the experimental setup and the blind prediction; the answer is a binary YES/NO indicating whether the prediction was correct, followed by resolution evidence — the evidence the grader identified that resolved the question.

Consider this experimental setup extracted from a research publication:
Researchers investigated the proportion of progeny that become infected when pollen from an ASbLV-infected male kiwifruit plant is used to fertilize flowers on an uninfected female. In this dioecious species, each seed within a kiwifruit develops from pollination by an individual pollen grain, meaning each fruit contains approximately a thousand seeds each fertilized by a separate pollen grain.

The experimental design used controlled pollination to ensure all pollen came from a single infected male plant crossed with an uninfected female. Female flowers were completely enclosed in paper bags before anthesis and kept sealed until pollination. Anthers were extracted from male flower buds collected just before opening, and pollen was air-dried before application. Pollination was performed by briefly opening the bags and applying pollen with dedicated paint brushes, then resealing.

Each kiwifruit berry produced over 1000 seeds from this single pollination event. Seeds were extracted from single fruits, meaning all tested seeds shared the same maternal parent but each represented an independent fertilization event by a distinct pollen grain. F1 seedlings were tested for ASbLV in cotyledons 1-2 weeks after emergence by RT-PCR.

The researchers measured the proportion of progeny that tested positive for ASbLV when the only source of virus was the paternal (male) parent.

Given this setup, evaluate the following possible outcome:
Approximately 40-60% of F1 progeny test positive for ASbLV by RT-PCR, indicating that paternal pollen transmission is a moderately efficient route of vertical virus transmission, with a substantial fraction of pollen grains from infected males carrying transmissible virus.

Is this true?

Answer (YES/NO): YES